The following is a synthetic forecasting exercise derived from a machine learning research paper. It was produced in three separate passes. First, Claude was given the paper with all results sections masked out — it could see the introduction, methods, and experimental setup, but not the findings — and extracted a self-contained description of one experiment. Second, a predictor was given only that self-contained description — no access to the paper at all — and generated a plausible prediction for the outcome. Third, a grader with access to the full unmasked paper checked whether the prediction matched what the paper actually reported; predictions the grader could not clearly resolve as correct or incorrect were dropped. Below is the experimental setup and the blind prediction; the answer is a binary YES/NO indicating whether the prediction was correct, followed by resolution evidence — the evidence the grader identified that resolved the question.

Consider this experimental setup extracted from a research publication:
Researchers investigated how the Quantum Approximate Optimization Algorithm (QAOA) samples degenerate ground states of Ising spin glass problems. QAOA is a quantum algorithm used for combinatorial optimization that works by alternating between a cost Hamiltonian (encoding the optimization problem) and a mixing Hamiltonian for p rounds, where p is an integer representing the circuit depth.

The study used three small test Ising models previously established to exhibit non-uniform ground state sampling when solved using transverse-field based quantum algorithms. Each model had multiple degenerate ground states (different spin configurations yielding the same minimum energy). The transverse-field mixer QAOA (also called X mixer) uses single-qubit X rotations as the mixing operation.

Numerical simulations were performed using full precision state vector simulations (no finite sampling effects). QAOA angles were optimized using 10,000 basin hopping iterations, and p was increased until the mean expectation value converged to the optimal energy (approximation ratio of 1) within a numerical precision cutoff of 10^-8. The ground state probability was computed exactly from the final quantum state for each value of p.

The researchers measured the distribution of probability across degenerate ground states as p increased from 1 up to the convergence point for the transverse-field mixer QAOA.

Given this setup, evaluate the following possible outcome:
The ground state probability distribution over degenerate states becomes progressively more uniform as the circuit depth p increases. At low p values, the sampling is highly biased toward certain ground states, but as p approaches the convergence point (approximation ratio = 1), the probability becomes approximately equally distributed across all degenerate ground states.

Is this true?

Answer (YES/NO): NO